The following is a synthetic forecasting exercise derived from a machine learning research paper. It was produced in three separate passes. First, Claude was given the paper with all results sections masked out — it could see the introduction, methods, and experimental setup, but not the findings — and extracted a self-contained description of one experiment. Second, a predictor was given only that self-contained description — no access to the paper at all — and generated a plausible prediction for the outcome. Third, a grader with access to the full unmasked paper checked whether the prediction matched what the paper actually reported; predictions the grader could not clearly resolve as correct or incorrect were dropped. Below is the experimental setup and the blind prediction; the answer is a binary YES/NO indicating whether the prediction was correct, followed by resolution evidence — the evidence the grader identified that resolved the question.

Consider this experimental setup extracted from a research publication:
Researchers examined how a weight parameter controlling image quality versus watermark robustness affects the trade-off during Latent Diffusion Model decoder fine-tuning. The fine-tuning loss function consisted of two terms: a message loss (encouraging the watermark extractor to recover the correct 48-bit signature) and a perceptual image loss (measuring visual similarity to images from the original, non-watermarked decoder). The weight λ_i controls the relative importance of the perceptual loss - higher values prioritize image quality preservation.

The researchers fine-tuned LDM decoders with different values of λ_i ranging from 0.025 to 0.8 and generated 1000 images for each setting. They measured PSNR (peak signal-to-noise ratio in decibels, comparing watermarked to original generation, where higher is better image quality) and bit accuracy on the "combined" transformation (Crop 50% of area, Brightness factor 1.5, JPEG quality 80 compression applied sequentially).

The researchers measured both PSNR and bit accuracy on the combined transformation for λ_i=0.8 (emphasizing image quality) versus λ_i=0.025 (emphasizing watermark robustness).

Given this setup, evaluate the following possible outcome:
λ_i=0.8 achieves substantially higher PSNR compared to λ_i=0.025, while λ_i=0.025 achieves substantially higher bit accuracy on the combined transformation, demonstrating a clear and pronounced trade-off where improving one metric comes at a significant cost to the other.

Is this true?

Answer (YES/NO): YES